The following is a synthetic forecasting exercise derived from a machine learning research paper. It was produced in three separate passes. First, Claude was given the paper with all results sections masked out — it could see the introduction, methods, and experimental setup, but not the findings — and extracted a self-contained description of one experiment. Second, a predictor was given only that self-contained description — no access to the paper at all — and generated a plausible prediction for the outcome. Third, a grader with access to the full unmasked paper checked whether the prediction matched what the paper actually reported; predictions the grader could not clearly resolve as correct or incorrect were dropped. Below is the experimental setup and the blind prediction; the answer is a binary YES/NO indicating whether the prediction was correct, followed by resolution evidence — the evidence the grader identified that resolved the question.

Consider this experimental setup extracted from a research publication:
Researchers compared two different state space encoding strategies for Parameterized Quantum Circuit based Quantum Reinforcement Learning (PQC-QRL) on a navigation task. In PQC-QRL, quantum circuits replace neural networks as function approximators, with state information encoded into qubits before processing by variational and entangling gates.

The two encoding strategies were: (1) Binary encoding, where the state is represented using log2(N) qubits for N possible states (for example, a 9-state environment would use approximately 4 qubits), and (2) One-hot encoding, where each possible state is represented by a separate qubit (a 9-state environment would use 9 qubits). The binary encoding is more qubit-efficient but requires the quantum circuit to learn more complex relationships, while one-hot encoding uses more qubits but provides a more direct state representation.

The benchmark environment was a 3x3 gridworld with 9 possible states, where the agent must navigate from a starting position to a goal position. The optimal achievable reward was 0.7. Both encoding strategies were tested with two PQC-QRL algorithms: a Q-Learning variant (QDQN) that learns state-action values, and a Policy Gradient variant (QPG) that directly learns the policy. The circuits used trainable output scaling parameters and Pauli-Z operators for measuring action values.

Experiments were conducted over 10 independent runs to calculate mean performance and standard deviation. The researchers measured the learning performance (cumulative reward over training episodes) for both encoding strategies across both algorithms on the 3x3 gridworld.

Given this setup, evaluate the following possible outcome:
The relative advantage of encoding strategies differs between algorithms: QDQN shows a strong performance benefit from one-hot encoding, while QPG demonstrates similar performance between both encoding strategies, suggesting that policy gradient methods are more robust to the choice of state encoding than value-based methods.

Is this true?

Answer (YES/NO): NO